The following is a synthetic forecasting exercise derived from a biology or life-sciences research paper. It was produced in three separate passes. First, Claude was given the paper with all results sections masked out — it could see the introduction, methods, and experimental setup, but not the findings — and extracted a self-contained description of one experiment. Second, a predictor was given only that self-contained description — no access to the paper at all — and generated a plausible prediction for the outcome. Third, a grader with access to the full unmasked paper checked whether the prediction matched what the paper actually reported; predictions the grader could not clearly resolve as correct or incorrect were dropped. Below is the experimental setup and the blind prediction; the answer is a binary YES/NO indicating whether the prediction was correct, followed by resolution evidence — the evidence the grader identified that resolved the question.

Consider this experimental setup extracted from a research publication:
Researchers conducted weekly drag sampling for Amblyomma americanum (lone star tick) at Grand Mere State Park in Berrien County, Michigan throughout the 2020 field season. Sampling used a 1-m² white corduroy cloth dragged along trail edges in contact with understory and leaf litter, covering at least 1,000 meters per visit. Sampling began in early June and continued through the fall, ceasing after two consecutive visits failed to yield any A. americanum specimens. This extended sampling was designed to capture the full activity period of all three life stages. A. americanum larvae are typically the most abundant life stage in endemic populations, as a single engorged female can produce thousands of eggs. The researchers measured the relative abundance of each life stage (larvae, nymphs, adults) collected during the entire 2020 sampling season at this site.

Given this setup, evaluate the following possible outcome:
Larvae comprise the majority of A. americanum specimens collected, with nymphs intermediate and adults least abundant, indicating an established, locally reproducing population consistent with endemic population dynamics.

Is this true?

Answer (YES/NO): YES